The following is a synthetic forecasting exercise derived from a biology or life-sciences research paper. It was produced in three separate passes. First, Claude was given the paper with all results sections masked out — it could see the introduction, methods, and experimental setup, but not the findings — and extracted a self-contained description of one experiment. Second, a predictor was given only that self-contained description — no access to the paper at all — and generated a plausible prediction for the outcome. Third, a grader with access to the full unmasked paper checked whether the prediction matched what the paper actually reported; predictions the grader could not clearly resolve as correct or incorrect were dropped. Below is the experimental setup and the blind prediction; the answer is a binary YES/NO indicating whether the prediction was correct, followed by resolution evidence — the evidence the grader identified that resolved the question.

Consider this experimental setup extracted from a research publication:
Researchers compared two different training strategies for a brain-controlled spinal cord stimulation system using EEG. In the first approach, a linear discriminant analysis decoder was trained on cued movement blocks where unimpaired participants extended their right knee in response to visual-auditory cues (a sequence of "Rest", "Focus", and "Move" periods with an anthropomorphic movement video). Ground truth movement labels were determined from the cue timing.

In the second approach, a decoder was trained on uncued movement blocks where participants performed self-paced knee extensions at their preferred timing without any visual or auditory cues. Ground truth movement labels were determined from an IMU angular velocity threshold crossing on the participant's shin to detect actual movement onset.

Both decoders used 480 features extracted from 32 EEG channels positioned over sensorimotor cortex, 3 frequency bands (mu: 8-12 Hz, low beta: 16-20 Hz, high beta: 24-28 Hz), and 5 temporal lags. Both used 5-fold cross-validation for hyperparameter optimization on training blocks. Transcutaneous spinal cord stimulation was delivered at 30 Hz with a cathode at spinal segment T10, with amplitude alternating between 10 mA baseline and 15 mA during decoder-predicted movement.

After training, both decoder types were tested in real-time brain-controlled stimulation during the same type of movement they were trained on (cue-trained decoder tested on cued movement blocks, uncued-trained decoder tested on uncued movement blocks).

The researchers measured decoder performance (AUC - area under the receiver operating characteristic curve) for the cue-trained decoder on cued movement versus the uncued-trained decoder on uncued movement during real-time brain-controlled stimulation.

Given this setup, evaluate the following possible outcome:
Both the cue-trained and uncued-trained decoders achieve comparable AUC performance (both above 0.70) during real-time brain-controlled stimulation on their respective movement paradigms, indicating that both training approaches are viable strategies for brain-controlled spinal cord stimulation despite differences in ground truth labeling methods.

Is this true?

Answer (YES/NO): YES